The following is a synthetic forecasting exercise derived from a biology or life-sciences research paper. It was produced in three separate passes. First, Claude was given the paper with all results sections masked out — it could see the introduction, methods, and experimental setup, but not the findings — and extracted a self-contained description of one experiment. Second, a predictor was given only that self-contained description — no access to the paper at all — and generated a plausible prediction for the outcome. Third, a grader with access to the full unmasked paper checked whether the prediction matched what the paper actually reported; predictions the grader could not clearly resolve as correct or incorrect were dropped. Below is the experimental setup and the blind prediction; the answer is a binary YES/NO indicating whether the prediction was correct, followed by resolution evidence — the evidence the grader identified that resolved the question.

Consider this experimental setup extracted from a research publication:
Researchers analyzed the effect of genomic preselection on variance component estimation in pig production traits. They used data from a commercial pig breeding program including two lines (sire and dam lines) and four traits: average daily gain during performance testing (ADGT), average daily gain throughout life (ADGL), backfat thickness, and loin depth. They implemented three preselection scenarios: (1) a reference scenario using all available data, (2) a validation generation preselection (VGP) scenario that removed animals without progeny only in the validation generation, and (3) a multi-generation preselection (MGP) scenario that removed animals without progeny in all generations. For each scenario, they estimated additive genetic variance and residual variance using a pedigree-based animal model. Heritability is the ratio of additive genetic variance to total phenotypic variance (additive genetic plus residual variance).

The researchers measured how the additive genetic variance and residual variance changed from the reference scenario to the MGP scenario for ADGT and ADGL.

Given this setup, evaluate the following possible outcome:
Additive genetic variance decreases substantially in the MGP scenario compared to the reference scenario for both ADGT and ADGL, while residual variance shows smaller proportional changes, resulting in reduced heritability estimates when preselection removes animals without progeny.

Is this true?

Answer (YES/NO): NO